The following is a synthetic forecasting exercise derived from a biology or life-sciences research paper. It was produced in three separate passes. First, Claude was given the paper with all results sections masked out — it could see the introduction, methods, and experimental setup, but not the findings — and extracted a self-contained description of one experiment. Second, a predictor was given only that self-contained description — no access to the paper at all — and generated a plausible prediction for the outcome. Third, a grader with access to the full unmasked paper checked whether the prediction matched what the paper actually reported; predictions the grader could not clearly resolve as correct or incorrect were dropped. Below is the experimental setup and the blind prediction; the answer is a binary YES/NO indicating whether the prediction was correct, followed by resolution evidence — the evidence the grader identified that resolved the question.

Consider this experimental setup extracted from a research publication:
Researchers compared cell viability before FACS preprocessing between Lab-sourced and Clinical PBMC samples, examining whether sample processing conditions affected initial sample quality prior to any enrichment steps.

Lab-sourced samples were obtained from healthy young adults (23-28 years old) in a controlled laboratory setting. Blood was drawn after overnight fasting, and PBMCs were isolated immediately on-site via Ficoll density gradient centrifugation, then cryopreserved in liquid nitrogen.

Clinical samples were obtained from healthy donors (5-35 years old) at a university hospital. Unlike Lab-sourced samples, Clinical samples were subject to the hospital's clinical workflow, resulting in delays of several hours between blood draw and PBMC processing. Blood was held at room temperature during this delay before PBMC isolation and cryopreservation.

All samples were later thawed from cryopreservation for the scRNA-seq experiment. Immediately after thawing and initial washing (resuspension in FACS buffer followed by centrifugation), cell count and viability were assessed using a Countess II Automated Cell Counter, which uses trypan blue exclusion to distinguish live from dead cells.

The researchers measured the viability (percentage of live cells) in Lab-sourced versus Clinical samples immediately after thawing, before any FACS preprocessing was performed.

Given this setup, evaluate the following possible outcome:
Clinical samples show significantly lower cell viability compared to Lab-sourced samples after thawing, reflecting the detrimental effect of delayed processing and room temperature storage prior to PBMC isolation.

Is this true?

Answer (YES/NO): YES